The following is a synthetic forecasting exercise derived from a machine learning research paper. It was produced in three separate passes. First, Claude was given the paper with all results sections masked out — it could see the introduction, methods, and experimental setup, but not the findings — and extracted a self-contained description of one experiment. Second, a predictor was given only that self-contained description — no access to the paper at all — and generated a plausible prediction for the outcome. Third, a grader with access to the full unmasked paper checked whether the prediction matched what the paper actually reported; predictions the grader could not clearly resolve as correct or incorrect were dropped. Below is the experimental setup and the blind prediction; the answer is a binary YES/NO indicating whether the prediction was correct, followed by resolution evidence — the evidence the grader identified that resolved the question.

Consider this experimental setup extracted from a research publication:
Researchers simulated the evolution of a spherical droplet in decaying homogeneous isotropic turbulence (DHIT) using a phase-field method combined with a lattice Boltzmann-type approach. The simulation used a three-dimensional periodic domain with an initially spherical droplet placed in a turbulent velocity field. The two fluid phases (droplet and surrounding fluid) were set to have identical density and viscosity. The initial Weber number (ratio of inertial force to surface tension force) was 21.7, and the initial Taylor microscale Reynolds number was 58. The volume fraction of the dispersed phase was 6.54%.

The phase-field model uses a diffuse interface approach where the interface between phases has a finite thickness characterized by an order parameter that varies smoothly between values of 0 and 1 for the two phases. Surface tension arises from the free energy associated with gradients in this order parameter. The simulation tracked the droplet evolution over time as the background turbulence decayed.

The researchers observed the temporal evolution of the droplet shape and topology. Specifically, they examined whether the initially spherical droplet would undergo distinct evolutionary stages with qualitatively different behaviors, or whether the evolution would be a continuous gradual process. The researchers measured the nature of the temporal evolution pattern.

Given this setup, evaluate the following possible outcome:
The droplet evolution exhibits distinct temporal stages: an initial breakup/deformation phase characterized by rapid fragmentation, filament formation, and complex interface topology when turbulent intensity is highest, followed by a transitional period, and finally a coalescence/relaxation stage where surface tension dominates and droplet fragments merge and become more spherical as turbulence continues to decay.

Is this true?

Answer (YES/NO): NO